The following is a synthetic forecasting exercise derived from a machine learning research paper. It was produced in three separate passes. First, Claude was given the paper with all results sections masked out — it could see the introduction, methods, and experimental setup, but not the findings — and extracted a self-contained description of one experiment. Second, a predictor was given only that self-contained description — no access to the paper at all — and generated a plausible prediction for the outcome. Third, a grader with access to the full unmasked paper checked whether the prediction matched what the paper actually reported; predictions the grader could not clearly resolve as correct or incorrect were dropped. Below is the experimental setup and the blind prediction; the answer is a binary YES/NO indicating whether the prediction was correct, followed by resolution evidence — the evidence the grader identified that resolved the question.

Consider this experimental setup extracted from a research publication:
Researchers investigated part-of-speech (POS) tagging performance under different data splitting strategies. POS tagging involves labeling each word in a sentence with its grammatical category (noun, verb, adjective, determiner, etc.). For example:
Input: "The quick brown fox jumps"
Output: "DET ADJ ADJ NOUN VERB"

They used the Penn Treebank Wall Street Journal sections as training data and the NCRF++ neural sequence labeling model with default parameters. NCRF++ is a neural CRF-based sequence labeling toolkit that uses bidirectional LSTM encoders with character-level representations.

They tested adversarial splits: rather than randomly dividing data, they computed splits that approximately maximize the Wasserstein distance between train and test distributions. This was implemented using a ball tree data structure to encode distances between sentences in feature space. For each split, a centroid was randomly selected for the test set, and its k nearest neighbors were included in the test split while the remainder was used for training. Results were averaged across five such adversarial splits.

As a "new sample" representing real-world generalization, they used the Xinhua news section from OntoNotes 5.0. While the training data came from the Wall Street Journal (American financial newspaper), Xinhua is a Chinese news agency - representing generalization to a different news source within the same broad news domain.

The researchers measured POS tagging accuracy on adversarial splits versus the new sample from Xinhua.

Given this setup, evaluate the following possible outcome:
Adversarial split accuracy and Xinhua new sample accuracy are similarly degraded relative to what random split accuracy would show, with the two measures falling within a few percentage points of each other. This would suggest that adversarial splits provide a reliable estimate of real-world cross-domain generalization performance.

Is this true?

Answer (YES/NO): NO